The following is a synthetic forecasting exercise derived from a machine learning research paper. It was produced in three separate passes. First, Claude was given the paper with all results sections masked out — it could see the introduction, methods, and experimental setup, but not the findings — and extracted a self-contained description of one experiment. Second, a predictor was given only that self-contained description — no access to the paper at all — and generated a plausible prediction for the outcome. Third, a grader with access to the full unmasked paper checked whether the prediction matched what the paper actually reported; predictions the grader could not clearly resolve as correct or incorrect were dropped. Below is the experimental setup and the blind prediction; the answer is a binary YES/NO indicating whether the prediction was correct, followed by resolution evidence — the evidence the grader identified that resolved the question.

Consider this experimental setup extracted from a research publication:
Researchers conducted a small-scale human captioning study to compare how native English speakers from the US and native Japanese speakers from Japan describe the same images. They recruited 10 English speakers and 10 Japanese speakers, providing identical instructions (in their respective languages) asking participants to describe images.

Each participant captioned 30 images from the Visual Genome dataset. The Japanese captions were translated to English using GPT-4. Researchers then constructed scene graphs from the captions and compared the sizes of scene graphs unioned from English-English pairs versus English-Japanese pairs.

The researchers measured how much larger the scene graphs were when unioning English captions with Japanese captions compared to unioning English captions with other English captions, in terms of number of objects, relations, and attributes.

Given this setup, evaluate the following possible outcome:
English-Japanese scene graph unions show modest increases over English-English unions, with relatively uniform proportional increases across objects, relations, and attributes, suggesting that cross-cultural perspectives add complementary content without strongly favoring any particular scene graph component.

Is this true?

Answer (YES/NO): YES